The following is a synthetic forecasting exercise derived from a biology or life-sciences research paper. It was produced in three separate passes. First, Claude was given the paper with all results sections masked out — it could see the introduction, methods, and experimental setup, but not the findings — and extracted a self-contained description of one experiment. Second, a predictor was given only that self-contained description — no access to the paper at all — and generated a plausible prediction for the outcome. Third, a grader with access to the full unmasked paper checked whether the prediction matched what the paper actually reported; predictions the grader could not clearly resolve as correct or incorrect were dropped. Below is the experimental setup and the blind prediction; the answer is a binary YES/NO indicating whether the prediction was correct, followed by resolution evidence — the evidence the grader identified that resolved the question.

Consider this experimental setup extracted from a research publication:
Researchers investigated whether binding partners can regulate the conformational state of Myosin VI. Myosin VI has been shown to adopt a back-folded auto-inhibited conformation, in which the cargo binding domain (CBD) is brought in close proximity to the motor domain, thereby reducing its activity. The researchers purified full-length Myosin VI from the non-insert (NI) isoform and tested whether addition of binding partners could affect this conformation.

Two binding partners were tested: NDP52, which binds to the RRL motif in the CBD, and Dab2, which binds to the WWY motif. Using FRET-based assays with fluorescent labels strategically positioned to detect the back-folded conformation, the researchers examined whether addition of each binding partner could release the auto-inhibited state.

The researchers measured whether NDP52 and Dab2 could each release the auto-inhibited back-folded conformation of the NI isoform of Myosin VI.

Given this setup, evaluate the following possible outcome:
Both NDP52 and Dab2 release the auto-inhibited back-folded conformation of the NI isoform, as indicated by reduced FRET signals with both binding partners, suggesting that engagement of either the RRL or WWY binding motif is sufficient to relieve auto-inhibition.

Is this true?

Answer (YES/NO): YES